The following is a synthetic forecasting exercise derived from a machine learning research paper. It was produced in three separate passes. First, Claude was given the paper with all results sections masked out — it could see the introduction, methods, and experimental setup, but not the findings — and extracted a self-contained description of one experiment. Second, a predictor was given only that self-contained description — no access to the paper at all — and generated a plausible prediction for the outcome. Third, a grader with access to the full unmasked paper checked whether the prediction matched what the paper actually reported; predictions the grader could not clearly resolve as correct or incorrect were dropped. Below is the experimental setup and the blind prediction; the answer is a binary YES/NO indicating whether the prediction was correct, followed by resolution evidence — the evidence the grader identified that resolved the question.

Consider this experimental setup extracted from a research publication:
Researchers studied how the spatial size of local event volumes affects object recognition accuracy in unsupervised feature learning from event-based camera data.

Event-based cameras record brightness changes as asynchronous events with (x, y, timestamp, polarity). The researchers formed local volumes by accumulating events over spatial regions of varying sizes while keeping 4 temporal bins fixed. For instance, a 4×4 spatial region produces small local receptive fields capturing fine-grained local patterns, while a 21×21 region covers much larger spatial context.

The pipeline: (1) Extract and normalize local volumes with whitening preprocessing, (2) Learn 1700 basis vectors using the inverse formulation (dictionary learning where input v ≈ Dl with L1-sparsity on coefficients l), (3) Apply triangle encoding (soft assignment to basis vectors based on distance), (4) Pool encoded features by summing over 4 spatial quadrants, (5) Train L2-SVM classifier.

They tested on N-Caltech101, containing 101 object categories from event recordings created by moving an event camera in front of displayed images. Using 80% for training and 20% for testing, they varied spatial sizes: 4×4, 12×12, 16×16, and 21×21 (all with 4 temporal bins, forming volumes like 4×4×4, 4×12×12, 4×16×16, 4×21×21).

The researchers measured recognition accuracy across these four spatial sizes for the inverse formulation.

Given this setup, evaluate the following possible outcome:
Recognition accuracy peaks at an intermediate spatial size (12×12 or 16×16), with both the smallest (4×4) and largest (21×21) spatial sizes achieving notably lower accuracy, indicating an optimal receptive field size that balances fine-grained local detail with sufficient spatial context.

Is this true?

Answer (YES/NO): YES